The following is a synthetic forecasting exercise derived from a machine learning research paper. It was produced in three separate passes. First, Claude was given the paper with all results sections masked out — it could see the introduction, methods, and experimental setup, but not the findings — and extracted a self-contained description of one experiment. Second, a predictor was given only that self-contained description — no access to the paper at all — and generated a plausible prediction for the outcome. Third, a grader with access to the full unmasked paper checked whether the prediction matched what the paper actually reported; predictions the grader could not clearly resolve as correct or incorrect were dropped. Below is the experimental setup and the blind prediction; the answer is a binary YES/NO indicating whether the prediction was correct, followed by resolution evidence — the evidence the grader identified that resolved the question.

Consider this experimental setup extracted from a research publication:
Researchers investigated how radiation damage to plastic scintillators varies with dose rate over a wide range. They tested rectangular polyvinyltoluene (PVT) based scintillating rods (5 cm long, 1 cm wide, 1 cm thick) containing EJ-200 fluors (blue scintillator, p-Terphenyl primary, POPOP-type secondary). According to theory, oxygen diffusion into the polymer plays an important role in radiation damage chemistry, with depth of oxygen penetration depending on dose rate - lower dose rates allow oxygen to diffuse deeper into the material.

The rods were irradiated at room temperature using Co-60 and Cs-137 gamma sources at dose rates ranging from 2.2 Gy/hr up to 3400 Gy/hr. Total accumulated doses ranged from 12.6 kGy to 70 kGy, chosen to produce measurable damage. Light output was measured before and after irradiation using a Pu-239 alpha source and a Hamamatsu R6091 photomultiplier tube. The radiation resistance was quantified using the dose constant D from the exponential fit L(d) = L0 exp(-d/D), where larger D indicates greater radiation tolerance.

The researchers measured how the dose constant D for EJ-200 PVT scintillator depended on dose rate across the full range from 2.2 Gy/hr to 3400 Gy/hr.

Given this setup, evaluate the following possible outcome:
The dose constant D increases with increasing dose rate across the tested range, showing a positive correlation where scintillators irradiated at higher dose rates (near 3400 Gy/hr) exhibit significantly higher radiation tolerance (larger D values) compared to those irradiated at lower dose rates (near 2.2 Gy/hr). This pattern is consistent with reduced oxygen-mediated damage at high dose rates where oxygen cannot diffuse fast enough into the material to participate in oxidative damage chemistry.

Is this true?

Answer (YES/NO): YES